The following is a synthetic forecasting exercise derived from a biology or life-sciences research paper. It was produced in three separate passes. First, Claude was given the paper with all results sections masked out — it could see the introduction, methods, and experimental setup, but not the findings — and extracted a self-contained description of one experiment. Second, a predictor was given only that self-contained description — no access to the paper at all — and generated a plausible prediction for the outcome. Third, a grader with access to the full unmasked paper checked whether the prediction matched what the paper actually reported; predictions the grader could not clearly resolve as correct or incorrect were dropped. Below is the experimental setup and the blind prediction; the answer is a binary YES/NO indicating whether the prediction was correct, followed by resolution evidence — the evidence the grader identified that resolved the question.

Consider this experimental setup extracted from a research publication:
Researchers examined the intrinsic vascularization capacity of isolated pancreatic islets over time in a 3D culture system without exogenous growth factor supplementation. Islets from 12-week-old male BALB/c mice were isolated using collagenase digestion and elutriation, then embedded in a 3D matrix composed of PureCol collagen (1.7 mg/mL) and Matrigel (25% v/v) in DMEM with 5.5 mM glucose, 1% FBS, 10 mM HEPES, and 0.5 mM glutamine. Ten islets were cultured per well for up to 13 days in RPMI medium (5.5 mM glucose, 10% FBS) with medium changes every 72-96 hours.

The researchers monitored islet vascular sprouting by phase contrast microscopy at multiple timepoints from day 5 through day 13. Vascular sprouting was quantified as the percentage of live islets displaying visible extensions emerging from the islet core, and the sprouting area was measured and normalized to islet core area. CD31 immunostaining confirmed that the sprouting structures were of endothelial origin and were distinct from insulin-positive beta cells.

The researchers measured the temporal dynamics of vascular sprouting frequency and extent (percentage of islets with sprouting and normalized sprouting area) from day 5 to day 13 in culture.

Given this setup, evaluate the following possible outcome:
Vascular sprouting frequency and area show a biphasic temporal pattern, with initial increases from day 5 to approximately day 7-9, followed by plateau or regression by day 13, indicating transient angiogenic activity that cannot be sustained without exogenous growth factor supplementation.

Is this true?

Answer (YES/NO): NO